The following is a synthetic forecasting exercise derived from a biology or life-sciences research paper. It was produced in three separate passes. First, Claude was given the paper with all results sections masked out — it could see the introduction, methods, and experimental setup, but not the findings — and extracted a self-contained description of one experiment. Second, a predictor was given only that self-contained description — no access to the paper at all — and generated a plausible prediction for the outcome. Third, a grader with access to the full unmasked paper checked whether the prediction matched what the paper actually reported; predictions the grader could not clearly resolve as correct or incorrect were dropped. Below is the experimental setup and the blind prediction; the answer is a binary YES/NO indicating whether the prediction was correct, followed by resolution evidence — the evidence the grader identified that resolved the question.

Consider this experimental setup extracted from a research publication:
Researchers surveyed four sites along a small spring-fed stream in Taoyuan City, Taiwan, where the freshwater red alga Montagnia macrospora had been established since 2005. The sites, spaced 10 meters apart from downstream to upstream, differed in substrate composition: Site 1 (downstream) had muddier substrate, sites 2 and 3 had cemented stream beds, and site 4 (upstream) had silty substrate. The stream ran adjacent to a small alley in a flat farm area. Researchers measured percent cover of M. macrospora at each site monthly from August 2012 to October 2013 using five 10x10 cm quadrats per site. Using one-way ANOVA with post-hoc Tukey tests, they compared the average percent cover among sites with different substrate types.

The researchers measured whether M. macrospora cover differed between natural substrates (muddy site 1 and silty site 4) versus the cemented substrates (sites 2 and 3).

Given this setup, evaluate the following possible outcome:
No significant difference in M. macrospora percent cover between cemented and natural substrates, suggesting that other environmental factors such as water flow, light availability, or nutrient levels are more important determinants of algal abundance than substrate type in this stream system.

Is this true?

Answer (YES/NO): NO